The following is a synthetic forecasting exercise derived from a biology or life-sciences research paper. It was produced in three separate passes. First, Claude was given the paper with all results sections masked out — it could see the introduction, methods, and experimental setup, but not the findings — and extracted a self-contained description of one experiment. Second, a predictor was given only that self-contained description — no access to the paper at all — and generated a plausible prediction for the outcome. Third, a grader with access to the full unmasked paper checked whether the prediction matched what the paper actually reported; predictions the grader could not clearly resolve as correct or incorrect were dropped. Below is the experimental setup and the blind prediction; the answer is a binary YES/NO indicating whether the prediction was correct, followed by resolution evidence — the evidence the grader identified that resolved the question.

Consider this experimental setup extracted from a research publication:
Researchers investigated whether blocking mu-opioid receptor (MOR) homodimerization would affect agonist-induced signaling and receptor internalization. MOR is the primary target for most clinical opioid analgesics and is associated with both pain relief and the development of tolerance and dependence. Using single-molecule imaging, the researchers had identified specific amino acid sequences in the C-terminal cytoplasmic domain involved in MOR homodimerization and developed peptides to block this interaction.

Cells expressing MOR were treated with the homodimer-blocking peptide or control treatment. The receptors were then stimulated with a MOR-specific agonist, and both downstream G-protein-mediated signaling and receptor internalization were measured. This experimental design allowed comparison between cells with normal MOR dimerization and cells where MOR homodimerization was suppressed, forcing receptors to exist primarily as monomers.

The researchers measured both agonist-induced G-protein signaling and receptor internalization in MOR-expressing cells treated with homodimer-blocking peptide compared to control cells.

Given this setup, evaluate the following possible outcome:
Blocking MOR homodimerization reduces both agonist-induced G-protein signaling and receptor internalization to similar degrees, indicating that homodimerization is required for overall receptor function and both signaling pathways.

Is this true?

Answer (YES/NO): NO